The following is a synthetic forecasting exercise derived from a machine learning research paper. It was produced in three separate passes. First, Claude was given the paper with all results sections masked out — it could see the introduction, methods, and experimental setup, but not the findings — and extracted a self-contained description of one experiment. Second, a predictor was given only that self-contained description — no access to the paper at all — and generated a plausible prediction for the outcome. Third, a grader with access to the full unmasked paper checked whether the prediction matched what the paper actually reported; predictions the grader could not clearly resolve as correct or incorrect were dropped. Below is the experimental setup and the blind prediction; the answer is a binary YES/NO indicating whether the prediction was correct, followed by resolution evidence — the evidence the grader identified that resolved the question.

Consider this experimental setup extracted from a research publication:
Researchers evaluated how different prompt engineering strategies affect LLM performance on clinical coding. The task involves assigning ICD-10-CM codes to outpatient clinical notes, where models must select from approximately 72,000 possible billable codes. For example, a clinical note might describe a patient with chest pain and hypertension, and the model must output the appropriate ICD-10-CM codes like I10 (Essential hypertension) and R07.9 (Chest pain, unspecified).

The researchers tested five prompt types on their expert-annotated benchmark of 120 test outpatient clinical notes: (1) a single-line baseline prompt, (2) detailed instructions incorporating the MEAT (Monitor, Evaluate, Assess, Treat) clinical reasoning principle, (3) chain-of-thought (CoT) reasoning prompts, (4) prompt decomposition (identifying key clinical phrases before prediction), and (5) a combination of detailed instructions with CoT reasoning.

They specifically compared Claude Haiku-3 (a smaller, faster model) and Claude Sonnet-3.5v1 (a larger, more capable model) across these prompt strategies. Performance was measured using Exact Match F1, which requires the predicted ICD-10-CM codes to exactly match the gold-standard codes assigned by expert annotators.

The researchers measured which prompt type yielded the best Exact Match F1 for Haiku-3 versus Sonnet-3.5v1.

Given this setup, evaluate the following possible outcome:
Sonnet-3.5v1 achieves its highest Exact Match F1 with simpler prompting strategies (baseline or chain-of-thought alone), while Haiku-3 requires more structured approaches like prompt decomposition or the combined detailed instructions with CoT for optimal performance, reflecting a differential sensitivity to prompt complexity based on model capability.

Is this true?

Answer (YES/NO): NO